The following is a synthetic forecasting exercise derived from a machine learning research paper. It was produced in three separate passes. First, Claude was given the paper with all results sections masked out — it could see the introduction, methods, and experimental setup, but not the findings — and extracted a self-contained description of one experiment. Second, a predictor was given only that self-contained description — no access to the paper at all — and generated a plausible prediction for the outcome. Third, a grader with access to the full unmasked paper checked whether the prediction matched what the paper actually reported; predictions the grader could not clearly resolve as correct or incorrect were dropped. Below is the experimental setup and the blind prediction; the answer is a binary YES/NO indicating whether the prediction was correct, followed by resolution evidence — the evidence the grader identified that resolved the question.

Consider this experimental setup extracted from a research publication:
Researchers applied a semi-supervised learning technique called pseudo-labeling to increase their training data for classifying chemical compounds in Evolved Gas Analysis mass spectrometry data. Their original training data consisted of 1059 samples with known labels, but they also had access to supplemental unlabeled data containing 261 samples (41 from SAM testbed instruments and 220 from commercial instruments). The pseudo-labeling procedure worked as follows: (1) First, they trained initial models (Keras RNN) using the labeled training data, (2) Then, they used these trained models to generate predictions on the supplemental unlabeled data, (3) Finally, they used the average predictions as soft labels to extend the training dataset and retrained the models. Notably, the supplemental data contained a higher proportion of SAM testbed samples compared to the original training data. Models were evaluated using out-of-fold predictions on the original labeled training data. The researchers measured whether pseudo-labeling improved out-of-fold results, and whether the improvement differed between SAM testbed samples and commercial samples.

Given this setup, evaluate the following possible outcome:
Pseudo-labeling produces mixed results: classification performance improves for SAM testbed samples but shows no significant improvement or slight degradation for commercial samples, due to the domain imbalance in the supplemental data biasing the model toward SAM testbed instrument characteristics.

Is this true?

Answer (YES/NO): NO